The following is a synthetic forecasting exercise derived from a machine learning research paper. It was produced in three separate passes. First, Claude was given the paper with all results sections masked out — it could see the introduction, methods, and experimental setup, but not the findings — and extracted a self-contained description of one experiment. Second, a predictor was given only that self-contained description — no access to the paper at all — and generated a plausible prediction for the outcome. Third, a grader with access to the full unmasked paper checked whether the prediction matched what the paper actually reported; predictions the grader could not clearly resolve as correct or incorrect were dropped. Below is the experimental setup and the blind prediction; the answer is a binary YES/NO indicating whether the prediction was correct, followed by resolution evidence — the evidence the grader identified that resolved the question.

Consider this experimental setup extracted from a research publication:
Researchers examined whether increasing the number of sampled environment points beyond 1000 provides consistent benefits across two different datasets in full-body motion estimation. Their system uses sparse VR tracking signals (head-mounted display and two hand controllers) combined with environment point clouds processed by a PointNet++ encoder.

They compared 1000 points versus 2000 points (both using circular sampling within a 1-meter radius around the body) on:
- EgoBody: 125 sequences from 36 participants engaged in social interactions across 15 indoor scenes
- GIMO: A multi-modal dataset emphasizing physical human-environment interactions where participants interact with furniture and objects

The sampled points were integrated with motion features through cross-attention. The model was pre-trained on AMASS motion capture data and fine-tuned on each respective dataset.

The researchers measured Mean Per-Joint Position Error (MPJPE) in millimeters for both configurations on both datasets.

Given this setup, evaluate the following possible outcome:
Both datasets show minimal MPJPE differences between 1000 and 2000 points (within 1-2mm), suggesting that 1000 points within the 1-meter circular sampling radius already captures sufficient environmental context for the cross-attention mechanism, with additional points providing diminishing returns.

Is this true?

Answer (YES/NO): NO